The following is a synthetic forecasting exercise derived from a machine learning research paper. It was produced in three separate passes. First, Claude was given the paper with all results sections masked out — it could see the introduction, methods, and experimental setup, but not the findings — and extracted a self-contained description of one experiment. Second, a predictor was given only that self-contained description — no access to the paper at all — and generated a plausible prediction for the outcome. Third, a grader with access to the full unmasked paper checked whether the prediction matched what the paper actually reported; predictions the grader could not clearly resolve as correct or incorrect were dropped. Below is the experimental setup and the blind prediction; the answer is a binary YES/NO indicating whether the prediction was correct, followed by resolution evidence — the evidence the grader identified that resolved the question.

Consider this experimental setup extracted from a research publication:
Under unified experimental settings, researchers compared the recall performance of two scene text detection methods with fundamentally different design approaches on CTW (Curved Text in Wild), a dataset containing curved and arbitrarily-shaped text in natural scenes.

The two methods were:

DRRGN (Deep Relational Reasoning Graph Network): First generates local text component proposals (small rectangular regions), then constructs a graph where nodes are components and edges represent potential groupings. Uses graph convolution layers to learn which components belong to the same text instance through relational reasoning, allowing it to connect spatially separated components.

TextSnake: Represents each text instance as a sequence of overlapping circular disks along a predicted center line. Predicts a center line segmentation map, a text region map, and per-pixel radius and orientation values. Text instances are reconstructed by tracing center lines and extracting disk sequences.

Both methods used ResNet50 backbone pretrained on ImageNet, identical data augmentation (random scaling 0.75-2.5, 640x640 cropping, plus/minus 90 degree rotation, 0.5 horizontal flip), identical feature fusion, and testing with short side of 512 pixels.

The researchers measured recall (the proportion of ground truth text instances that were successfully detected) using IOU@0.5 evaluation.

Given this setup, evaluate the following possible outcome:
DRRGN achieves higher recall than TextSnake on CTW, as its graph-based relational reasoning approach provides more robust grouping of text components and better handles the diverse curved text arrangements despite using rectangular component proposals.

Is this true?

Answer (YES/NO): YES